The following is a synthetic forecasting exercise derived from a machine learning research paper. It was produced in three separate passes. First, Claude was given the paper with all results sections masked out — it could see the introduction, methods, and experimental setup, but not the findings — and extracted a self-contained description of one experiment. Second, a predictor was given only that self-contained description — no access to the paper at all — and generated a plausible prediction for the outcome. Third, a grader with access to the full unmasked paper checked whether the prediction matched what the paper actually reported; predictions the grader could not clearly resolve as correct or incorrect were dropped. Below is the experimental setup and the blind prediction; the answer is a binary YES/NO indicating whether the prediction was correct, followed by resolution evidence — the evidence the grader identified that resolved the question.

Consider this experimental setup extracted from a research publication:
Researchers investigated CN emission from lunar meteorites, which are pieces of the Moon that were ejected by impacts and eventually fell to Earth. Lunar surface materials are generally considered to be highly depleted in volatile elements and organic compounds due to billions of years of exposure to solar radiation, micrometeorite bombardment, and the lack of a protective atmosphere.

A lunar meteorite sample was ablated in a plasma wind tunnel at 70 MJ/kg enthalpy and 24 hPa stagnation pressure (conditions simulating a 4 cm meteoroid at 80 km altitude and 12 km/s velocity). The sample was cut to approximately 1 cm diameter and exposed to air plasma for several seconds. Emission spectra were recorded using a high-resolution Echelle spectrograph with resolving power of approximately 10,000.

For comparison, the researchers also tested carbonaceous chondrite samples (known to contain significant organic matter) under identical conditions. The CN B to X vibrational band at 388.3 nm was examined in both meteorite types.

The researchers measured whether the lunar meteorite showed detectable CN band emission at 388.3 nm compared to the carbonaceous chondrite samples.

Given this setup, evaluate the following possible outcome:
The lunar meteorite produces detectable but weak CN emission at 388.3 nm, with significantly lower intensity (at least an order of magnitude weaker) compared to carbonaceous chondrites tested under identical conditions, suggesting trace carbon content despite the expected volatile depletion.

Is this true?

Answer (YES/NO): NO